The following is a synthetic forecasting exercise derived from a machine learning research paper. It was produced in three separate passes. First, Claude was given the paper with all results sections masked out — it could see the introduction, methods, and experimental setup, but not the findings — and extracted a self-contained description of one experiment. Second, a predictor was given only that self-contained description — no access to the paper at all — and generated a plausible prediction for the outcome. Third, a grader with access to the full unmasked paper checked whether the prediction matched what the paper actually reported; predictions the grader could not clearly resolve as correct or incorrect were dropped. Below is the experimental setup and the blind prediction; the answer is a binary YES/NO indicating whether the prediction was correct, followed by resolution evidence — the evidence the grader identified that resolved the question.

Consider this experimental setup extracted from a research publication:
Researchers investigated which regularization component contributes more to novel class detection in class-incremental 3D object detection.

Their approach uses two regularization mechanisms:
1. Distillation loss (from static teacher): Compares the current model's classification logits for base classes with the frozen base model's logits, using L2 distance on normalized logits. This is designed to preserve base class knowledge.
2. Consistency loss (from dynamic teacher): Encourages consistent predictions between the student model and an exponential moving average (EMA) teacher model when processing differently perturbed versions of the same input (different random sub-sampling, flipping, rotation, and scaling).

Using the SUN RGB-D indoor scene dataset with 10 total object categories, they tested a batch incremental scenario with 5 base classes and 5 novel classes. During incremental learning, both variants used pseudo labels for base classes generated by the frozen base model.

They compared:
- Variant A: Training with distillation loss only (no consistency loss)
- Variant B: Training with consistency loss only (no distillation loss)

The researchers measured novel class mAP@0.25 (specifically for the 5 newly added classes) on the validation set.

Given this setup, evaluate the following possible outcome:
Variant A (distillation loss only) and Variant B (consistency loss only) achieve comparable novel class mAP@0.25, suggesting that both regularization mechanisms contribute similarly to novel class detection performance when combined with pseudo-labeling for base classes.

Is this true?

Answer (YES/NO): NO